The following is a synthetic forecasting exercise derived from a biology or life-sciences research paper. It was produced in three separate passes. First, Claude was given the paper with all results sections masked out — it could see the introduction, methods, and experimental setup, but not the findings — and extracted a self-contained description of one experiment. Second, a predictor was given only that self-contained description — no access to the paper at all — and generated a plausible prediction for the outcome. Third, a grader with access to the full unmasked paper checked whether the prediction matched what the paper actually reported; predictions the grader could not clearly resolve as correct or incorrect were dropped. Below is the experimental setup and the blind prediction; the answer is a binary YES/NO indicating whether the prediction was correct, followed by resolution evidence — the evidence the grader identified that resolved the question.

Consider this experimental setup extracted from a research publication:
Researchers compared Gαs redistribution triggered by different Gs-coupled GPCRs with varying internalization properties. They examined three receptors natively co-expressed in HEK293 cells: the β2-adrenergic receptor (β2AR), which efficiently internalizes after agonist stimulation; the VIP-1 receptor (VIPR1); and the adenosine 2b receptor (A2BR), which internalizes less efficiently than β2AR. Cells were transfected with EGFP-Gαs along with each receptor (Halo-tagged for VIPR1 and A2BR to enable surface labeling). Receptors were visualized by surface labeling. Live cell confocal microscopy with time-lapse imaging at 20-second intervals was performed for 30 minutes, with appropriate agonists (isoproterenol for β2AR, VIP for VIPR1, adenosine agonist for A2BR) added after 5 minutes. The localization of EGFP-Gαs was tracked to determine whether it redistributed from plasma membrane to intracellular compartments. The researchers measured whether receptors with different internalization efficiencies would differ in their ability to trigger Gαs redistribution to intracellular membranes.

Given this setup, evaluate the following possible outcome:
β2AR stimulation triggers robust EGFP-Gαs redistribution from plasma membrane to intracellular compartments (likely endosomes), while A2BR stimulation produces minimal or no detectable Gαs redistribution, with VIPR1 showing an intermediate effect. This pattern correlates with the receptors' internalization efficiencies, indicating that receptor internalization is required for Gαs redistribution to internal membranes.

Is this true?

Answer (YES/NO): NO